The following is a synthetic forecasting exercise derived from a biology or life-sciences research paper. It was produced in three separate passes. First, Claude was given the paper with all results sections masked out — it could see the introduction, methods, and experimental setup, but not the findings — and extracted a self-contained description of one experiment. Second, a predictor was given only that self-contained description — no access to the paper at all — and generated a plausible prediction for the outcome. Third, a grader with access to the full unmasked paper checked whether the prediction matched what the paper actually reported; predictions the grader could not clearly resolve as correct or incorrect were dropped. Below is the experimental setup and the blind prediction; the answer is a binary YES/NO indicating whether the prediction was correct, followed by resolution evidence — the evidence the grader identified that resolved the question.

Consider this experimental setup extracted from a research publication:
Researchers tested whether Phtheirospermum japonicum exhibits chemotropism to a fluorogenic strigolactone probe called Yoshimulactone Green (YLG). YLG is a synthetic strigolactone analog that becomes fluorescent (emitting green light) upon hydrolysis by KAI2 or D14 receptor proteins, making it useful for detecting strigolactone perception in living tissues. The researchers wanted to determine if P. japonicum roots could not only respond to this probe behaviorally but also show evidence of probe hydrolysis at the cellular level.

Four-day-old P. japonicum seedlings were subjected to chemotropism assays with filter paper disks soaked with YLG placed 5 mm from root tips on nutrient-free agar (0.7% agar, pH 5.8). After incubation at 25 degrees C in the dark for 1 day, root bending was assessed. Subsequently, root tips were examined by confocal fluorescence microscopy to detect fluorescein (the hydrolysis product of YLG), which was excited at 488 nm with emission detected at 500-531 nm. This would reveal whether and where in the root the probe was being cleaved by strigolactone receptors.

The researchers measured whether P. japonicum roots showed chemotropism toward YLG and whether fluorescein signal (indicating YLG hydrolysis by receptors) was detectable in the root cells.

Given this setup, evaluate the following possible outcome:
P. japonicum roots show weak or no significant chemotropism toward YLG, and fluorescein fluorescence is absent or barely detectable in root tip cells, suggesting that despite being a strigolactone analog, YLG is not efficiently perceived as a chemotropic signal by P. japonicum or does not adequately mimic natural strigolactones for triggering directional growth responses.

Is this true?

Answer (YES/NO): NO